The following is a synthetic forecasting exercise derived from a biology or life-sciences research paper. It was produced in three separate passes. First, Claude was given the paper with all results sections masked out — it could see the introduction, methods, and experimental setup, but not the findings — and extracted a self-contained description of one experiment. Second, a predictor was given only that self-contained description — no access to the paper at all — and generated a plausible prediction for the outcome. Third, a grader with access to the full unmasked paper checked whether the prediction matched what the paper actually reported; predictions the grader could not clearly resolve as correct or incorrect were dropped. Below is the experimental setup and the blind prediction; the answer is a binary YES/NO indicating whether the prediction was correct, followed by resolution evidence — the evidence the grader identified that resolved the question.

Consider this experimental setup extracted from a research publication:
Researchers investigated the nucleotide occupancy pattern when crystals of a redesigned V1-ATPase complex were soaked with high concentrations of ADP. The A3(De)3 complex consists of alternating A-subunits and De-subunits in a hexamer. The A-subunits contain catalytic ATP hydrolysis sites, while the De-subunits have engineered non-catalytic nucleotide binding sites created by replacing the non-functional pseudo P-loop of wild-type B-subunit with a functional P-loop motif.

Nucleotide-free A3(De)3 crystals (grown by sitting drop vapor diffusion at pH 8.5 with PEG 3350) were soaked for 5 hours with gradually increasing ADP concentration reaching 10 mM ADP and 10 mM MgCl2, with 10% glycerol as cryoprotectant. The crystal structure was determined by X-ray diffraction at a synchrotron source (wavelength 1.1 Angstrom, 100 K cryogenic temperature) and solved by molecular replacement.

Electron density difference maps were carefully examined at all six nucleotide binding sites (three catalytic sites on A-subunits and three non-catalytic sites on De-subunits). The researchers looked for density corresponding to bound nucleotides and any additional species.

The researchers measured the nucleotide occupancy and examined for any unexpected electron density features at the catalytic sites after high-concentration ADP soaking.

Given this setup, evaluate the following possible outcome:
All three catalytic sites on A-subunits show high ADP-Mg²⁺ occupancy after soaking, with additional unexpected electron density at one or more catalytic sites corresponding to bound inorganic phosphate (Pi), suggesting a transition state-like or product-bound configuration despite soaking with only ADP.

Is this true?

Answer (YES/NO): YES